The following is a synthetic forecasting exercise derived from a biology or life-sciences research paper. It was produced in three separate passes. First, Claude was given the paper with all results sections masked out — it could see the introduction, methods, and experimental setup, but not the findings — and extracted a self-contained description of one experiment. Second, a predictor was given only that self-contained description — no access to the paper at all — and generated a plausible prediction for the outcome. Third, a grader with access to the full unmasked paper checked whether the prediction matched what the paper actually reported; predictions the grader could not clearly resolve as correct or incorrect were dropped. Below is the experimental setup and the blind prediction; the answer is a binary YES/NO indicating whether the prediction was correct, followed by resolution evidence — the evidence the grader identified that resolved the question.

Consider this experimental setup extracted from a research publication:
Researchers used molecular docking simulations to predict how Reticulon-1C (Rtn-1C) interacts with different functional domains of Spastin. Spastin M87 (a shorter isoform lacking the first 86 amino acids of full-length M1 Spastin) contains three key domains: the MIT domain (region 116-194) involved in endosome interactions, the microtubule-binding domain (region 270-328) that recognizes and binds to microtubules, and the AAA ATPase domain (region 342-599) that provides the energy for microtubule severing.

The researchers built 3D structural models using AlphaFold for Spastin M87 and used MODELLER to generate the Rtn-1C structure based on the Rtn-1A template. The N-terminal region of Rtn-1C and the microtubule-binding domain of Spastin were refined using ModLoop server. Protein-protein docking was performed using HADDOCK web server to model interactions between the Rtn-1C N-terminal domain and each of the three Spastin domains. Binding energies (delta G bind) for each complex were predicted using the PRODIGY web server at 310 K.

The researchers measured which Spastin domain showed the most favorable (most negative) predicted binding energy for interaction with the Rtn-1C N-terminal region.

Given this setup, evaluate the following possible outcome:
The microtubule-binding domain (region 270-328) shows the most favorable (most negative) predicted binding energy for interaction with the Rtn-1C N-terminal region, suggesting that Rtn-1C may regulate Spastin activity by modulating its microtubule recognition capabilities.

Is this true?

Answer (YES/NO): YES